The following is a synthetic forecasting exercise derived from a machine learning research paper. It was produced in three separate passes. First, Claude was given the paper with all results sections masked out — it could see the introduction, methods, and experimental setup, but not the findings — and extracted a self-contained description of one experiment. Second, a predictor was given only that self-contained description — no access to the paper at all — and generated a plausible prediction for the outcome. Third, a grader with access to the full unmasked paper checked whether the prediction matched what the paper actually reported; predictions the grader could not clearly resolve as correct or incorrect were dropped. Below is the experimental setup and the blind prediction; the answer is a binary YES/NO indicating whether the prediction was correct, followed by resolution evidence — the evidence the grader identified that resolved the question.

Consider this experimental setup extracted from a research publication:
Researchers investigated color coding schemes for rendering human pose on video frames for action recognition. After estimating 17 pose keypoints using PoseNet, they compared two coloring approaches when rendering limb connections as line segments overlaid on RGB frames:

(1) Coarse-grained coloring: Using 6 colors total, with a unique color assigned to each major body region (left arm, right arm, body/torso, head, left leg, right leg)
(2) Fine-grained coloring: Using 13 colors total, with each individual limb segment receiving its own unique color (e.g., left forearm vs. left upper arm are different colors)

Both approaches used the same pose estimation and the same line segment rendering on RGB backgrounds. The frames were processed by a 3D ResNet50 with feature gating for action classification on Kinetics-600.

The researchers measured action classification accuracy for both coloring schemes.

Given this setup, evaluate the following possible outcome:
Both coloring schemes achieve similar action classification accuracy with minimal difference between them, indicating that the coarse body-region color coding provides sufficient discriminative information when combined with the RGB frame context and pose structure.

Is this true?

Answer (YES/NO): YES